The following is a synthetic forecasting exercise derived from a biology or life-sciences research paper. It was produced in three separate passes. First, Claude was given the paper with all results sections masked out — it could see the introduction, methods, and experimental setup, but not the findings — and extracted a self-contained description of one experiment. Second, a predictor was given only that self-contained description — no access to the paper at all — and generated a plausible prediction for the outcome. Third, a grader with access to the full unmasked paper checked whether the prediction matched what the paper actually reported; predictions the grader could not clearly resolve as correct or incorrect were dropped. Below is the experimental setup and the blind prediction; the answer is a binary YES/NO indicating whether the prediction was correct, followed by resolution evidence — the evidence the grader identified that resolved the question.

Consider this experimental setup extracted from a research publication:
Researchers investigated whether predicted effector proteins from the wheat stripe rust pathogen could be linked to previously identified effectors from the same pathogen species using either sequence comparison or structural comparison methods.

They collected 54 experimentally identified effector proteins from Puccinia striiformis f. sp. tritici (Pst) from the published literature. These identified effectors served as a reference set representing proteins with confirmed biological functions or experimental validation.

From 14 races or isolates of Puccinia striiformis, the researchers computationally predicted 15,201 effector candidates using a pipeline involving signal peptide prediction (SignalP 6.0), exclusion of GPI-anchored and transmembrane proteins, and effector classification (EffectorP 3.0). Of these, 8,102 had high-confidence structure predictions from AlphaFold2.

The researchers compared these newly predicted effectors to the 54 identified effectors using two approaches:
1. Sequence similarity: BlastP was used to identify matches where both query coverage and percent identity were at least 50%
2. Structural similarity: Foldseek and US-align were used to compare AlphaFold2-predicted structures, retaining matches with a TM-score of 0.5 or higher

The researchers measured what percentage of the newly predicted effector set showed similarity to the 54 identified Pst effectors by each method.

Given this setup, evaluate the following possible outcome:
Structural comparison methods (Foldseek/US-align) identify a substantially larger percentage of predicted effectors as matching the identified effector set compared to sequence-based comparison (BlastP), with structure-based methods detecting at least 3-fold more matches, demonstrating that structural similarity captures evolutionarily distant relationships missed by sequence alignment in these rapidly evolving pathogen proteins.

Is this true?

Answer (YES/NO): YES